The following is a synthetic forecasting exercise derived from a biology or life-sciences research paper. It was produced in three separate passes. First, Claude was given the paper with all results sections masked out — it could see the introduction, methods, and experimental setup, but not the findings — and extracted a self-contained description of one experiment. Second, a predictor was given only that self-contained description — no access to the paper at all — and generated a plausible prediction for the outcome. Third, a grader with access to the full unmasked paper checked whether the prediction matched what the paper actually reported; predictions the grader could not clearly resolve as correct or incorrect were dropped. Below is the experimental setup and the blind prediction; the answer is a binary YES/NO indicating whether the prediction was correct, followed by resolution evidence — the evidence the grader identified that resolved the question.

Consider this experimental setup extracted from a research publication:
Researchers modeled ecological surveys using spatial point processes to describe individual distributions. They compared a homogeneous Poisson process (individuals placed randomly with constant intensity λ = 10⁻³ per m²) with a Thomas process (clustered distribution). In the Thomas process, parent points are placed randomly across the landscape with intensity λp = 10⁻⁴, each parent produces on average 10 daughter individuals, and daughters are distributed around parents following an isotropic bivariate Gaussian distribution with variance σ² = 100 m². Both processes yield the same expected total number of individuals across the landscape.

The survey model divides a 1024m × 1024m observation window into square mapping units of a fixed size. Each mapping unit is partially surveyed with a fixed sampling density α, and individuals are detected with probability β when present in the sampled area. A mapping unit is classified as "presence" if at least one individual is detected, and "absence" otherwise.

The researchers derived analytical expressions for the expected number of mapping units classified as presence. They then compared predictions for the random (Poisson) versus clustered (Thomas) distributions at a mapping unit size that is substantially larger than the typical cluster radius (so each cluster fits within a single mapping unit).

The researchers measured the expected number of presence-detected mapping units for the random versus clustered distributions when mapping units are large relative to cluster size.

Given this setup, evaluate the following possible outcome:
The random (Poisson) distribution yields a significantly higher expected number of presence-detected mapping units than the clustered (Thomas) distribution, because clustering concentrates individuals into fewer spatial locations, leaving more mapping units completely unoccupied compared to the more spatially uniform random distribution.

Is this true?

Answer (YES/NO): NO